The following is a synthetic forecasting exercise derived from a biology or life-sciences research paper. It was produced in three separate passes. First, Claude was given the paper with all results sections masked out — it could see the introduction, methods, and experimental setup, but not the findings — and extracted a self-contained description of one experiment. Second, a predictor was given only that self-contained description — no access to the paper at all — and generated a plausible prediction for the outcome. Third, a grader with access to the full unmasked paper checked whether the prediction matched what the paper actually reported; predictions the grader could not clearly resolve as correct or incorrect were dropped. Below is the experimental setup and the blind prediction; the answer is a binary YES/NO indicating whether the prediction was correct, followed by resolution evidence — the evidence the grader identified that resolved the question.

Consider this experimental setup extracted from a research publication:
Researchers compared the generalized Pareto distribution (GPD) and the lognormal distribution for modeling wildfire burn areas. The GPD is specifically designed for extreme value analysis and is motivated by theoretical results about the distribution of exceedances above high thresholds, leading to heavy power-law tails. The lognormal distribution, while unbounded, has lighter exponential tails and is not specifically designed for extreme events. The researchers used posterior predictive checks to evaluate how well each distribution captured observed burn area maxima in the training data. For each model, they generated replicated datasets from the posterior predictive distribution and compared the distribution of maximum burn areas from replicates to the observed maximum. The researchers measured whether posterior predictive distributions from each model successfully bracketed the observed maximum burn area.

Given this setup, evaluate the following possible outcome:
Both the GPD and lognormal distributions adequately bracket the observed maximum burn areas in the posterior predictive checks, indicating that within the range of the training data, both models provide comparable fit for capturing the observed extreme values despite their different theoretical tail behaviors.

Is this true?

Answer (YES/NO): NO